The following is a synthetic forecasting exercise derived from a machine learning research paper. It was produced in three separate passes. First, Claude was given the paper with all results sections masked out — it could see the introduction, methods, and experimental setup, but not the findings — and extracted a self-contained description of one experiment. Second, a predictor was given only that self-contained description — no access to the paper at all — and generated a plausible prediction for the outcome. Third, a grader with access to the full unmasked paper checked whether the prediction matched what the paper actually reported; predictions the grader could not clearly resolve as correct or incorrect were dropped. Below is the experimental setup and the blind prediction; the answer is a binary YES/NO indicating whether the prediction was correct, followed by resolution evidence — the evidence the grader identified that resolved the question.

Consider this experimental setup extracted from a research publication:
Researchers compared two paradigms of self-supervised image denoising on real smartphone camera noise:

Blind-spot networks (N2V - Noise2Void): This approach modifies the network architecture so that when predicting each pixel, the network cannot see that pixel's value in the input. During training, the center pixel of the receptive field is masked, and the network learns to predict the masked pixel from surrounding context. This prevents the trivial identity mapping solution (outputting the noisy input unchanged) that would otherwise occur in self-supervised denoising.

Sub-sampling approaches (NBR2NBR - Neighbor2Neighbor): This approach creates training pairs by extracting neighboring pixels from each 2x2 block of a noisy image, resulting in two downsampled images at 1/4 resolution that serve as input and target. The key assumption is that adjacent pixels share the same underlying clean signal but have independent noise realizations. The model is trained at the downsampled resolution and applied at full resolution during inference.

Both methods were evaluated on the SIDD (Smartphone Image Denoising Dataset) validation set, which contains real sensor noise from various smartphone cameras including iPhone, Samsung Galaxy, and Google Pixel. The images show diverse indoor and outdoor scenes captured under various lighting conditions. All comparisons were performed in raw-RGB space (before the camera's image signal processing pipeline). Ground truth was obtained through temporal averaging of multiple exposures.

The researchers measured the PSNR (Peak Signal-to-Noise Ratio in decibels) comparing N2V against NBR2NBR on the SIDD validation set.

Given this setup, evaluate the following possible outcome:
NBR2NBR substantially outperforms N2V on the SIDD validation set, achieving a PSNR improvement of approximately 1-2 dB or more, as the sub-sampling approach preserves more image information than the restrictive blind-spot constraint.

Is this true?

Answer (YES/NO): YES